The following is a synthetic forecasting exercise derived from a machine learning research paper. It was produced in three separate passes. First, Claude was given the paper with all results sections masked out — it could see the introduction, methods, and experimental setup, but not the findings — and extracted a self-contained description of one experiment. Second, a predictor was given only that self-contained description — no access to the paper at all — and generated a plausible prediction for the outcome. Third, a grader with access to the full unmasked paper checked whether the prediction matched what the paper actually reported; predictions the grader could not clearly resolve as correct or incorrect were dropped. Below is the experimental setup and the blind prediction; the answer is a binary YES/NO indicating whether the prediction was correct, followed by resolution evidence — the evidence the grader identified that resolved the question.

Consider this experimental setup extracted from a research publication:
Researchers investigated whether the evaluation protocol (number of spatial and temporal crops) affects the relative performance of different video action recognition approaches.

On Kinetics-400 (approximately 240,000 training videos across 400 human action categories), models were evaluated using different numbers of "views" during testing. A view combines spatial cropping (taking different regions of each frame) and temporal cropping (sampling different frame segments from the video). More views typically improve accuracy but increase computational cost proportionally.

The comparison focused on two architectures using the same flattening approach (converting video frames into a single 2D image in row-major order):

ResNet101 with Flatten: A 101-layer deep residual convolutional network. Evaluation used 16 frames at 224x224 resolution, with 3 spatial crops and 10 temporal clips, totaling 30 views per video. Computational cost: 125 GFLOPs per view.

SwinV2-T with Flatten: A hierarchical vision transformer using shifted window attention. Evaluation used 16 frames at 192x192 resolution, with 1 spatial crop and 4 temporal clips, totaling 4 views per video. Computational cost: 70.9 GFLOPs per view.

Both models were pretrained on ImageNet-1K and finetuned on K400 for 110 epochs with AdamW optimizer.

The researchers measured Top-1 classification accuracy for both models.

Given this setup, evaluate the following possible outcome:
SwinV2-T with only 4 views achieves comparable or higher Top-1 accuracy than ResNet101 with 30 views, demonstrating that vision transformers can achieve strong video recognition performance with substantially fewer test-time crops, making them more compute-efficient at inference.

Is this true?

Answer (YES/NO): YES